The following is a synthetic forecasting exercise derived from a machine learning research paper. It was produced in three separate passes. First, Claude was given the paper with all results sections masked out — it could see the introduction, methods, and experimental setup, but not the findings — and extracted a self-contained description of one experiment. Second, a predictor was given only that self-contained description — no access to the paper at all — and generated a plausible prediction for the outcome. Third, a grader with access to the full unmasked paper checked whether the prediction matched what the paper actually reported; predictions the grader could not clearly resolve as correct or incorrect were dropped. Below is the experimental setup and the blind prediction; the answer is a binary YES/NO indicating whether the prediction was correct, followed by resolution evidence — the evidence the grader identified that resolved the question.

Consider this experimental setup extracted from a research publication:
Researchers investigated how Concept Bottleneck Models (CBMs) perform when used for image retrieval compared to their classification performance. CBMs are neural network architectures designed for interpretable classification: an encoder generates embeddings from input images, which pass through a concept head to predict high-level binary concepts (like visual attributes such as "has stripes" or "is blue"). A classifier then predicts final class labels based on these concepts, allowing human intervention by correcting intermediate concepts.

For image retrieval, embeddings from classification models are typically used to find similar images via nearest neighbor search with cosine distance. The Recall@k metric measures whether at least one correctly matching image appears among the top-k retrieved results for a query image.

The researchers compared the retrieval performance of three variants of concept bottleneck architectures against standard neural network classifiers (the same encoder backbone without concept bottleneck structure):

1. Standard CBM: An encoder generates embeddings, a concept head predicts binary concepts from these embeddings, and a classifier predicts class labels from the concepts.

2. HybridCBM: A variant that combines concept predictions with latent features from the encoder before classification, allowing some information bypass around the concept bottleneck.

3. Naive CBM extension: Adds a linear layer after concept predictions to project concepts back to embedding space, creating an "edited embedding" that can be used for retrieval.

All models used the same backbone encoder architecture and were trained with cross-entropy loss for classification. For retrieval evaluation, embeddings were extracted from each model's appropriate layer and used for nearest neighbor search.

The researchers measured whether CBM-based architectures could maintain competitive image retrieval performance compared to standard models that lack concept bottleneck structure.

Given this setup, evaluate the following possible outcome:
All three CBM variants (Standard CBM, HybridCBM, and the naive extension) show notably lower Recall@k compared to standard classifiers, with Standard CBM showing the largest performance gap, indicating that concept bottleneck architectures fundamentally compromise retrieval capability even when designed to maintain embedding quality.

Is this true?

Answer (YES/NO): NO